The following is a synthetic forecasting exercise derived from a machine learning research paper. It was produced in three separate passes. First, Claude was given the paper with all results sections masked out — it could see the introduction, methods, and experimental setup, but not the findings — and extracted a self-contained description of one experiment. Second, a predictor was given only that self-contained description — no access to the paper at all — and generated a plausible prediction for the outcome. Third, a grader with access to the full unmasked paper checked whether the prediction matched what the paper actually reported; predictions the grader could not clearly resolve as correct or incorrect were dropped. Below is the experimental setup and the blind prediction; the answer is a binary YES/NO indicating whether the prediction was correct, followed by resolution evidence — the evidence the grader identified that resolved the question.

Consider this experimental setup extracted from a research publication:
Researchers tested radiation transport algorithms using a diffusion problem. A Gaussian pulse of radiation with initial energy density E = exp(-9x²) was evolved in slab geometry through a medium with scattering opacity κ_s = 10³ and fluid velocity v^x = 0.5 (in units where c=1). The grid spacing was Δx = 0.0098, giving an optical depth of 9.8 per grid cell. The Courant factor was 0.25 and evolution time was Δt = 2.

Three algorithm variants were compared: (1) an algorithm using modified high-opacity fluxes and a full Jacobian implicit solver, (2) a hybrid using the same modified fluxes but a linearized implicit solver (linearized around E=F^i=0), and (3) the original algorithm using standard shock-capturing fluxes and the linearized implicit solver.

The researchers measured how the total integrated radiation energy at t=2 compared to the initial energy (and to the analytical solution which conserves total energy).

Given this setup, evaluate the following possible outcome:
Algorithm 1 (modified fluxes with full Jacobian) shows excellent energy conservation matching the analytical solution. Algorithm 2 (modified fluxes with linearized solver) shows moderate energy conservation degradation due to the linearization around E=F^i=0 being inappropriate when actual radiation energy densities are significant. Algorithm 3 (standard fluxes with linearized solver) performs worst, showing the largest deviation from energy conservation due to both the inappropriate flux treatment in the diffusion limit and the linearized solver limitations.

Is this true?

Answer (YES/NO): NO